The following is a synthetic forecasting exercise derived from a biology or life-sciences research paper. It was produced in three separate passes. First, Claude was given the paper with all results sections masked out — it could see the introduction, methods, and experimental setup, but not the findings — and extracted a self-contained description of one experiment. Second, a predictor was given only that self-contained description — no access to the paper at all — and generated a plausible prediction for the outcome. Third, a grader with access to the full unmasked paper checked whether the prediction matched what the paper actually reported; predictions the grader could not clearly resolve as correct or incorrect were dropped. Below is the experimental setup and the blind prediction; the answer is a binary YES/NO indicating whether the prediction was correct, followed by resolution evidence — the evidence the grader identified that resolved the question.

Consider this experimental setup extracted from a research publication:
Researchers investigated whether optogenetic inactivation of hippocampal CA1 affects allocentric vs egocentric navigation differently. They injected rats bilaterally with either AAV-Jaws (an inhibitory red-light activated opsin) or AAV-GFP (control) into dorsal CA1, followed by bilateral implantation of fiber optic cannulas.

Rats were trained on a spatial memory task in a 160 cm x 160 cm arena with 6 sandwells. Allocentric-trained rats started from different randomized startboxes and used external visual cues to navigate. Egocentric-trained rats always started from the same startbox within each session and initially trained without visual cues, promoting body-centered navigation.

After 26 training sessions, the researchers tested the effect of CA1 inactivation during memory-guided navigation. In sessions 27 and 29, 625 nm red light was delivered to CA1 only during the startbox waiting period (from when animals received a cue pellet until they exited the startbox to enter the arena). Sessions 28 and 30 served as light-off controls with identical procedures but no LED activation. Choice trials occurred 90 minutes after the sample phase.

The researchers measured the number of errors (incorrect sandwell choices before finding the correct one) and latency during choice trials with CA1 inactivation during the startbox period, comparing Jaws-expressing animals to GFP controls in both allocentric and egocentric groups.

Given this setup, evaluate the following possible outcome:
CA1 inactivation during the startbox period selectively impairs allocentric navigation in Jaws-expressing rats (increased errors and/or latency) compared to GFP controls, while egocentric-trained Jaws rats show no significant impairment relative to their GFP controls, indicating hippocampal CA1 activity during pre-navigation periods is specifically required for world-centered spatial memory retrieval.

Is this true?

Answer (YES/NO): YES